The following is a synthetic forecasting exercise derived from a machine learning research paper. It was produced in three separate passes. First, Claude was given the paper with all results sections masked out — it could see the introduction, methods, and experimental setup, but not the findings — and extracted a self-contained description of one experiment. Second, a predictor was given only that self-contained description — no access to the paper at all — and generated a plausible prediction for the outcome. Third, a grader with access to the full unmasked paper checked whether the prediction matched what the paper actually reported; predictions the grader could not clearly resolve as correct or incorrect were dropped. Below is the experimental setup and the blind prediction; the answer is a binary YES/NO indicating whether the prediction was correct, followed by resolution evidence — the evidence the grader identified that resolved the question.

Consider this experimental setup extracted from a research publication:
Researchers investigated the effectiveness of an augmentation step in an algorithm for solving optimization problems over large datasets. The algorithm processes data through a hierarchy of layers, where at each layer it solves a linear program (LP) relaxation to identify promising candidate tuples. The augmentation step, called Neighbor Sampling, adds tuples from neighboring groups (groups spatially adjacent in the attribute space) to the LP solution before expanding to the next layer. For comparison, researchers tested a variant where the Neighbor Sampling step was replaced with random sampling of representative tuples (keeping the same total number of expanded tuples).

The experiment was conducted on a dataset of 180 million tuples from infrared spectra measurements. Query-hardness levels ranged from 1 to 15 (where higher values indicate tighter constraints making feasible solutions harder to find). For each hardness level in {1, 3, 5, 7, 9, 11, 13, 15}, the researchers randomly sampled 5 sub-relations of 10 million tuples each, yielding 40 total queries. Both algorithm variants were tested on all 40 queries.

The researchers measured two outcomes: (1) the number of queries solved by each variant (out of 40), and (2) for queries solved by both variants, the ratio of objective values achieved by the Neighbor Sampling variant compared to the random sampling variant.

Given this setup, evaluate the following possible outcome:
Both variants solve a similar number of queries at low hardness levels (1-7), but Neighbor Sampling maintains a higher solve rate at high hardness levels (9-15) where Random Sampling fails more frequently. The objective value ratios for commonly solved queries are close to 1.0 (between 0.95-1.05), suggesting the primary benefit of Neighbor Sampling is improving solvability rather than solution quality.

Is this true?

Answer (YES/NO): NO